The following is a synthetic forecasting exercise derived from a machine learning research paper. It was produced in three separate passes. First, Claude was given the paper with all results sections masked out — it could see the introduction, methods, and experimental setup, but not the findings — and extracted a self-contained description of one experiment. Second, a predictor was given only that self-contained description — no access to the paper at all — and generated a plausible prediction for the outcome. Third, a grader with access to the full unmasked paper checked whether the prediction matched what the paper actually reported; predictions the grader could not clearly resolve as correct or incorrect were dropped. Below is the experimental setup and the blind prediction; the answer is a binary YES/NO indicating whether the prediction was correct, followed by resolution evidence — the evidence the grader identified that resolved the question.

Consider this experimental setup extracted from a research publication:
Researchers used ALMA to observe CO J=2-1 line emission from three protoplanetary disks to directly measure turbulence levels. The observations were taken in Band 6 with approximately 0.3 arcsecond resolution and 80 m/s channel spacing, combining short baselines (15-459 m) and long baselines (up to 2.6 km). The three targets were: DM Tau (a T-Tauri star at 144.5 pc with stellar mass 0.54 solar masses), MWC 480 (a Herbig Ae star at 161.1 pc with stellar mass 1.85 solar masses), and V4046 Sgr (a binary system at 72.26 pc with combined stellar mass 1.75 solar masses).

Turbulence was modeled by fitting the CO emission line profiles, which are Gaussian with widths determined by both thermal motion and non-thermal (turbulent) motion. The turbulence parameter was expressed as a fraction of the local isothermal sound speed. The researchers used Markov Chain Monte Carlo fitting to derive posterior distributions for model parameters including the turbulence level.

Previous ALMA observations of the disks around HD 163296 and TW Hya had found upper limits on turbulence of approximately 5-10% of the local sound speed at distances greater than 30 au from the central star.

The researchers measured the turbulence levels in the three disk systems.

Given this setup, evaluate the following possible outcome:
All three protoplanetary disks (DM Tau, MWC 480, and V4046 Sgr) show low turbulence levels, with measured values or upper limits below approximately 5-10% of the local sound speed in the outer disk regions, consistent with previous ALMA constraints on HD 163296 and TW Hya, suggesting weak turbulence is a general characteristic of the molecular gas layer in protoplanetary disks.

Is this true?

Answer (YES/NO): NO